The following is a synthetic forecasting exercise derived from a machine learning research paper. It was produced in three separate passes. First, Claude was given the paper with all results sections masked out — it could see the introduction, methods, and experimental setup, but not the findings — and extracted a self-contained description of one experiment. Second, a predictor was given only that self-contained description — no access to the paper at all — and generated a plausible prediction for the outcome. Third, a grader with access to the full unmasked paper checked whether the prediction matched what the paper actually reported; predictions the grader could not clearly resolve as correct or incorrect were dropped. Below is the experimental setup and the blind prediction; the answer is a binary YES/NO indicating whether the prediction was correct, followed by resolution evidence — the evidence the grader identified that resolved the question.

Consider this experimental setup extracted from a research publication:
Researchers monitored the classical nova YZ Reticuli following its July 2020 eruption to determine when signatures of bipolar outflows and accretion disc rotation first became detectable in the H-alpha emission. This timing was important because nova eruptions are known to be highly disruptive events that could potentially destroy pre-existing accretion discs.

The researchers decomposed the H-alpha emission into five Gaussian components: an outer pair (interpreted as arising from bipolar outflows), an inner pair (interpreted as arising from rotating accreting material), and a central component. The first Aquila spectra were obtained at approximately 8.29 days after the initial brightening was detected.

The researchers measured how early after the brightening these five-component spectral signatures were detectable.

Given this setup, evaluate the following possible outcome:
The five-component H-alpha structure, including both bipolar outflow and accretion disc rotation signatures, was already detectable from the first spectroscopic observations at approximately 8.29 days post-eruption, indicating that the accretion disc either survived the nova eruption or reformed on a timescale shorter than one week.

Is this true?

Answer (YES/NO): YES